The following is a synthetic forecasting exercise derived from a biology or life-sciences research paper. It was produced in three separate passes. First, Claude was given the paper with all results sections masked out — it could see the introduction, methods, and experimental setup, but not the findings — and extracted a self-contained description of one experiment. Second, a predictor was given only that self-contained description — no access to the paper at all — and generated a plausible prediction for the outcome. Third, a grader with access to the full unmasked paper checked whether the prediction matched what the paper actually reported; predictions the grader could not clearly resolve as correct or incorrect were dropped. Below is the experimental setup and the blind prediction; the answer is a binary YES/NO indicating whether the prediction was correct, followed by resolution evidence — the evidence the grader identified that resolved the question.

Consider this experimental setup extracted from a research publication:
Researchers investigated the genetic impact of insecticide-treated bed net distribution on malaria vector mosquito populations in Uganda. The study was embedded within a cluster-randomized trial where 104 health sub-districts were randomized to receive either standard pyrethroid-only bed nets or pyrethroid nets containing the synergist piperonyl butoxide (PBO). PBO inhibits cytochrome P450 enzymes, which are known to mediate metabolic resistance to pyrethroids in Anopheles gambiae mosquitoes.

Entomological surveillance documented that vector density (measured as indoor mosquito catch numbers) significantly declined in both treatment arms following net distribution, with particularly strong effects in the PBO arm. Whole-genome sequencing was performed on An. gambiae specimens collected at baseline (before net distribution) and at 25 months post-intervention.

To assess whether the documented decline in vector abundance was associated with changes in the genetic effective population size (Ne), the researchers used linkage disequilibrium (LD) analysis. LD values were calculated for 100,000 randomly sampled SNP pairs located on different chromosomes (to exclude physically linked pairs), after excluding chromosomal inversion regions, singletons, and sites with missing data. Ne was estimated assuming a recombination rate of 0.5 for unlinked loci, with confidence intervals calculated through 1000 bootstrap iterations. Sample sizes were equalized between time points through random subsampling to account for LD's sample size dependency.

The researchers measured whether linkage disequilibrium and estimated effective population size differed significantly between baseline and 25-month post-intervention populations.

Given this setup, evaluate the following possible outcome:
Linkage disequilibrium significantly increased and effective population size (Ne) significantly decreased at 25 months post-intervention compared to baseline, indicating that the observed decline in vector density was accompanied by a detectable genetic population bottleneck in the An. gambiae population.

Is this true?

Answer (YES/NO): NO